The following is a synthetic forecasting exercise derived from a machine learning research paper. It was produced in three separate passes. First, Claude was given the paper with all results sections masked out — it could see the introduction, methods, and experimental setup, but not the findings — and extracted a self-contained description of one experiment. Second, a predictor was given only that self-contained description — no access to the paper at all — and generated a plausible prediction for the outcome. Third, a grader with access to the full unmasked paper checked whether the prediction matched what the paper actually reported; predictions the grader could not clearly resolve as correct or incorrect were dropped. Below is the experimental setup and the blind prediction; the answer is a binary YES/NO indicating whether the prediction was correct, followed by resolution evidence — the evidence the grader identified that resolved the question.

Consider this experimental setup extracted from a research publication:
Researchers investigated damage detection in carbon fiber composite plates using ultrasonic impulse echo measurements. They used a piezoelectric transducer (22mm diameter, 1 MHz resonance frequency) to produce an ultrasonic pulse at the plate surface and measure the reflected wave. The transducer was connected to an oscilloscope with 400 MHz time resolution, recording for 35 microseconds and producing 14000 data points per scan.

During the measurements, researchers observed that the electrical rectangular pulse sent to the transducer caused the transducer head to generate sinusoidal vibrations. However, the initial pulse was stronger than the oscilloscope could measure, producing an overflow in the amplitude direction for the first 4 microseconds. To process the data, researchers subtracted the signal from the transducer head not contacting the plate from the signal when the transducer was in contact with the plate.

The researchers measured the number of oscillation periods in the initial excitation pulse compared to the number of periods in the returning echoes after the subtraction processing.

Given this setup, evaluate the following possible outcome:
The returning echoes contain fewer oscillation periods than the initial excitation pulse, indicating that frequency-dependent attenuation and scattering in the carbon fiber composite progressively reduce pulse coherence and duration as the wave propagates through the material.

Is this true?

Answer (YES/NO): NO